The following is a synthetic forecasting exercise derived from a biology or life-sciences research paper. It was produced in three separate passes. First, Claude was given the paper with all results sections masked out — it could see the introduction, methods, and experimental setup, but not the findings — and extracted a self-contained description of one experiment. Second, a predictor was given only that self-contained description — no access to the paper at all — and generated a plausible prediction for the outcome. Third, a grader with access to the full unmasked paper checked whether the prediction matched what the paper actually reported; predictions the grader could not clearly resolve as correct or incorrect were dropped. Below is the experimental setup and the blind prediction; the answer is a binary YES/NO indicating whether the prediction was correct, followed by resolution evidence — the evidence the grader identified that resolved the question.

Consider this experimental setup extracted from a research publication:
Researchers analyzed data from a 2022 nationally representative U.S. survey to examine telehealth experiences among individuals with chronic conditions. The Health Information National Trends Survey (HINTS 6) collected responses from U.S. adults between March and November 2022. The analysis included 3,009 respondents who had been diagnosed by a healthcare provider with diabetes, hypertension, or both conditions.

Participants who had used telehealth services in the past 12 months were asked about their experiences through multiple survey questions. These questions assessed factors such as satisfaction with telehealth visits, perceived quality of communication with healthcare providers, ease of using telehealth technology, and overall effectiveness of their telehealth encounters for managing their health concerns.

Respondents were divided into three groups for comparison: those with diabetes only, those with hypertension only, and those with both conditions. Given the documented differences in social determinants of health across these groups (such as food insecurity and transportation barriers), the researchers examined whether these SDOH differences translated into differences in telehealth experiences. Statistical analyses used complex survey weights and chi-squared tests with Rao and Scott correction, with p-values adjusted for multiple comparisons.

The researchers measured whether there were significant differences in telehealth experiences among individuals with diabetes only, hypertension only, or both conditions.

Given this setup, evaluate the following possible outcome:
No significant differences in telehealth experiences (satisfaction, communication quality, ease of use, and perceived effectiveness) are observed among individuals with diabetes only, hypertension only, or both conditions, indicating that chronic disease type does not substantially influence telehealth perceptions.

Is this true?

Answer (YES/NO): YES